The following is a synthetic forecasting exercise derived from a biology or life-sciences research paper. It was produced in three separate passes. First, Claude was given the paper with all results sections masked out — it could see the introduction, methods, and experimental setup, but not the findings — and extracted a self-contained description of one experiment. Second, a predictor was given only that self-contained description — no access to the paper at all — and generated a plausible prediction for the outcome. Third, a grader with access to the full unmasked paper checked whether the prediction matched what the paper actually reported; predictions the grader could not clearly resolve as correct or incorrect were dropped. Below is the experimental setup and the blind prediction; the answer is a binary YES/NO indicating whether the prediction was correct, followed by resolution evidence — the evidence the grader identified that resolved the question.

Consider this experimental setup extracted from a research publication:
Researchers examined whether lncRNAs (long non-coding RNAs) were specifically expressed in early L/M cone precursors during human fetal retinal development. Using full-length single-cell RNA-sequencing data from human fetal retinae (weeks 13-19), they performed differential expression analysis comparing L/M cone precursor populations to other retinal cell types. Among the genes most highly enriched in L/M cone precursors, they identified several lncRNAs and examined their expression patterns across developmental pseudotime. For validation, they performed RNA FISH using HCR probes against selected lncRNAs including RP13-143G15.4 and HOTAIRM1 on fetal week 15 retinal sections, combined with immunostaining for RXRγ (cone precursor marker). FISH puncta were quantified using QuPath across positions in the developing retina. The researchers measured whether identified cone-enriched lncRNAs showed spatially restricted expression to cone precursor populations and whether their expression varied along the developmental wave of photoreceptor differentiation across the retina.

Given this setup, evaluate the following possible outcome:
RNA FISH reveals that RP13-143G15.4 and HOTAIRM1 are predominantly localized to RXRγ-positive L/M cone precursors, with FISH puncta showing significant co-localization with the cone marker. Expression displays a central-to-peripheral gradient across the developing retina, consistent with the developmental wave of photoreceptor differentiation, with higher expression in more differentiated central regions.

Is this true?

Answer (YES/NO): NO